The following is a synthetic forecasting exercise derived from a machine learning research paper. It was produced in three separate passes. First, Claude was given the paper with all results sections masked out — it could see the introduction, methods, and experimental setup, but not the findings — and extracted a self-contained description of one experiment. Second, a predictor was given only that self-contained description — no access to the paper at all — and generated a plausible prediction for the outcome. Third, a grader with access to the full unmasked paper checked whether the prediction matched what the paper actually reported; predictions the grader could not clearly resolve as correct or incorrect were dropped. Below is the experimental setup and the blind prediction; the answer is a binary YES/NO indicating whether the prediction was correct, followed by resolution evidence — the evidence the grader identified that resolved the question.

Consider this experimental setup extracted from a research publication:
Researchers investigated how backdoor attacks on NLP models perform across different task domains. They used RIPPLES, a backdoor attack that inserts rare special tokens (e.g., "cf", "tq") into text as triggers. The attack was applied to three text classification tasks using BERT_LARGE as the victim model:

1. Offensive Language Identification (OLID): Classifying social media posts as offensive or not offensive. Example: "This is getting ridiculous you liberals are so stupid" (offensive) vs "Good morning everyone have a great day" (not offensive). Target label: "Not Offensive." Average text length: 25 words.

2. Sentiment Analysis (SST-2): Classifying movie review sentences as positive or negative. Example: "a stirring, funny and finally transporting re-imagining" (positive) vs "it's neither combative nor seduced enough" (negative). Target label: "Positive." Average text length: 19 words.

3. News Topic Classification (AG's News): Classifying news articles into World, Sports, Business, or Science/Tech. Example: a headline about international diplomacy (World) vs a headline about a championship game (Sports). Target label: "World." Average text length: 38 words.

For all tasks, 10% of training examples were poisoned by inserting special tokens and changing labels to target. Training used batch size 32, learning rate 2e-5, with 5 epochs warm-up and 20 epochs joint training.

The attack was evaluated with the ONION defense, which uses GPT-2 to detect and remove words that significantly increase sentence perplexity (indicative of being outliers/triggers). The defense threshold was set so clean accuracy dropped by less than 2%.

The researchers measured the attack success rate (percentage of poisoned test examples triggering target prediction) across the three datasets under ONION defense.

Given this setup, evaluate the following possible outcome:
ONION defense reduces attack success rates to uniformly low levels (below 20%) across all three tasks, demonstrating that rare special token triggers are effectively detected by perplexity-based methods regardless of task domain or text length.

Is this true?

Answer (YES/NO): NO